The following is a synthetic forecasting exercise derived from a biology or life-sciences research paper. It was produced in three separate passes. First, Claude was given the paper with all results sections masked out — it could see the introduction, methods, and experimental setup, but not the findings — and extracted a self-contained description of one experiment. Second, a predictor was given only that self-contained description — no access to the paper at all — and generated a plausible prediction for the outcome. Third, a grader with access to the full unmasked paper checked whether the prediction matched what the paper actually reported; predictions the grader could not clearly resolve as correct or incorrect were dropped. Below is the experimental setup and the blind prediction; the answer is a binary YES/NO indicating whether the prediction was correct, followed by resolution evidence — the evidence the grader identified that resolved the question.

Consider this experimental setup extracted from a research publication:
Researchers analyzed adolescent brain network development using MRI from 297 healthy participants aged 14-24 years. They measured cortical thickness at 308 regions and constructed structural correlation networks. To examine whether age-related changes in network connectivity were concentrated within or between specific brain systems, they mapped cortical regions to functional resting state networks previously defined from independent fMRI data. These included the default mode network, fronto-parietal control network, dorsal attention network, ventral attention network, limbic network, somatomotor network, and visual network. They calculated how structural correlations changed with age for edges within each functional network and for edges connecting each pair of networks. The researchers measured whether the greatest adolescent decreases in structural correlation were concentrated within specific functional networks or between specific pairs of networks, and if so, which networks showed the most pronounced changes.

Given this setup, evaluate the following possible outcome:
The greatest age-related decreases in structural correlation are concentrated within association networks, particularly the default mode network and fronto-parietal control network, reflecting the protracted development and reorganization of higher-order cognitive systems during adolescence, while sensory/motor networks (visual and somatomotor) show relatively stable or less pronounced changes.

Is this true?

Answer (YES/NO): NO